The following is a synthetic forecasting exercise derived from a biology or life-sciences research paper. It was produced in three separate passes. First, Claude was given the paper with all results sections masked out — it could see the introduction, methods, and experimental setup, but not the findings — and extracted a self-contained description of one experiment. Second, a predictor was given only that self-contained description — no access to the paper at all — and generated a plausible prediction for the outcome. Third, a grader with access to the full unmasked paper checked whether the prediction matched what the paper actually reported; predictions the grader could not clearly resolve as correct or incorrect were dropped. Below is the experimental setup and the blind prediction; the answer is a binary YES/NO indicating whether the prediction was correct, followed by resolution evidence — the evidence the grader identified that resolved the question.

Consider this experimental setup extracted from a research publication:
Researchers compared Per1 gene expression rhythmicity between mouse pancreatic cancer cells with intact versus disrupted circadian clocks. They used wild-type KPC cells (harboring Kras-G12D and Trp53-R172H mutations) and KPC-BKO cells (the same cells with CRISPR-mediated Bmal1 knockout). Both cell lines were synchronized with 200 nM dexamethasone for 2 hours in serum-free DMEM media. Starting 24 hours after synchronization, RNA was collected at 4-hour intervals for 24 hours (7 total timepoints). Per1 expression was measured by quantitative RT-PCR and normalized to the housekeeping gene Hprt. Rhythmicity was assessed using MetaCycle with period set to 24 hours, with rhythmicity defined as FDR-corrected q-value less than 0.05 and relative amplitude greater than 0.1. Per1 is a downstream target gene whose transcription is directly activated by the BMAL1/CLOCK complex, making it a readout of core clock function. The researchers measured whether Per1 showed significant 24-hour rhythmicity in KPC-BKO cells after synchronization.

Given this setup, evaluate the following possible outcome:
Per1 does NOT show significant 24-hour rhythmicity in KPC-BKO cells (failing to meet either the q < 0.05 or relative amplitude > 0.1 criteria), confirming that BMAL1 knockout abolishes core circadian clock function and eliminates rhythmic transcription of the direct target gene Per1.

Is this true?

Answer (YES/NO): YES